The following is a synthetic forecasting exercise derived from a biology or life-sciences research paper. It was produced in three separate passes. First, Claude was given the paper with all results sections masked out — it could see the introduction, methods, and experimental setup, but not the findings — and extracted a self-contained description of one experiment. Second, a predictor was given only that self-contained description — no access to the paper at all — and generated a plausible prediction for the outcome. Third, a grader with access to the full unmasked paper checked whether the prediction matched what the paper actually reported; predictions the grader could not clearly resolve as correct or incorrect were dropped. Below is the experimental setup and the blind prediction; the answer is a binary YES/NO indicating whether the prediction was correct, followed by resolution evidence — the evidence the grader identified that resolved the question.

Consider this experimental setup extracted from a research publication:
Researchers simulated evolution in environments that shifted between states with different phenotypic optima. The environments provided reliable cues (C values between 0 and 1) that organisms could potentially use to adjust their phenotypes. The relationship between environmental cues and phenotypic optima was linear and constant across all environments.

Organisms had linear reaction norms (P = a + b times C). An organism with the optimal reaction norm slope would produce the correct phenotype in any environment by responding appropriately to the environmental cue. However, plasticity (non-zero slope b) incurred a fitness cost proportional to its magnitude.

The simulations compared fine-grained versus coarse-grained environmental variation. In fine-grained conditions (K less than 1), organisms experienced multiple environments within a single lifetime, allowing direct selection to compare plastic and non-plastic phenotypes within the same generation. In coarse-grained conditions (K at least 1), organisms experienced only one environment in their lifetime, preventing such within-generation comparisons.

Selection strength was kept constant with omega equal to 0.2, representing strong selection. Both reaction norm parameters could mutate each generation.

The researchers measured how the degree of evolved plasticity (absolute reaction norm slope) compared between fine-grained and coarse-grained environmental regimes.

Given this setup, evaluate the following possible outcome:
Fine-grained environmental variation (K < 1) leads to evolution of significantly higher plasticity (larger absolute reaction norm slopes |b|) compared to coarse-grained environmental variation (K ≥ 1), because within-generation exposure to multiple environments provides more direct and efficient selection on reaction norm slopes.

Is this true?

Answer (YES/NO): NO